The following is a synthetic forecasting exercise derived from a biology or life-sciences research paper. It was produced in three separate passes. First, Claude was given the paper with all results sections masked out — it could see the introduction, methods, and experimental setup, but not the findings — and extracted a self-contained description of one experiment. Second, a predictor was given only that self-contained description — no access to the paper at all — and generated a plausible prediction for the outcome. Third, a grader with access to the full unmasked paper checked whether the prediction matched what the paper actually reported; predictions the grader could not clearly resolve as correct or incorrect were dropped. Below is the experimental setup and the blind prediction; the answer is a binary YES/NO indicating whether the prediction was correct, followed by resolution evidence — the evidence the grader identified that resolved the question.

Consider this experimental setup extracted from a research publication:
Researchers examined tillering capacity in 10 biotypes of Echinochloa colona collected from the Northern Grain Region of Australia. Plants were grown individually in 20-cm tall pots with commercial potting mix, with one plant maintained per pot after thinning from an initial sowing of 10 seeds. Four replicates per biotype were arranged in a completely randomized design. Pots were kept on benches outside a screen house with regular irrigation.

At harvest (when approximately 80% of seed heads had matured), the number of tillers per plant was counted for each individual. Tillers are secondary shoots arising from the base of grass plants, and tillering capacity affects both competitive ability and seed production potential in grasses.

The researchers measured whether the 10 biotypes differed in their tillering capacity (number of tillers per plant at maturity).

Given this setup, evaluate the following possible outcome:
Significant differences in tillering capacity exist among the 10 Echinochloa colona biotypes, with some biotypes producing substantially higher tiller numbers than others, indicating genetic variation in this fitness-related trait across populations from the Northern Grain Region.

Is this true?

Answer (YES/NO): YES